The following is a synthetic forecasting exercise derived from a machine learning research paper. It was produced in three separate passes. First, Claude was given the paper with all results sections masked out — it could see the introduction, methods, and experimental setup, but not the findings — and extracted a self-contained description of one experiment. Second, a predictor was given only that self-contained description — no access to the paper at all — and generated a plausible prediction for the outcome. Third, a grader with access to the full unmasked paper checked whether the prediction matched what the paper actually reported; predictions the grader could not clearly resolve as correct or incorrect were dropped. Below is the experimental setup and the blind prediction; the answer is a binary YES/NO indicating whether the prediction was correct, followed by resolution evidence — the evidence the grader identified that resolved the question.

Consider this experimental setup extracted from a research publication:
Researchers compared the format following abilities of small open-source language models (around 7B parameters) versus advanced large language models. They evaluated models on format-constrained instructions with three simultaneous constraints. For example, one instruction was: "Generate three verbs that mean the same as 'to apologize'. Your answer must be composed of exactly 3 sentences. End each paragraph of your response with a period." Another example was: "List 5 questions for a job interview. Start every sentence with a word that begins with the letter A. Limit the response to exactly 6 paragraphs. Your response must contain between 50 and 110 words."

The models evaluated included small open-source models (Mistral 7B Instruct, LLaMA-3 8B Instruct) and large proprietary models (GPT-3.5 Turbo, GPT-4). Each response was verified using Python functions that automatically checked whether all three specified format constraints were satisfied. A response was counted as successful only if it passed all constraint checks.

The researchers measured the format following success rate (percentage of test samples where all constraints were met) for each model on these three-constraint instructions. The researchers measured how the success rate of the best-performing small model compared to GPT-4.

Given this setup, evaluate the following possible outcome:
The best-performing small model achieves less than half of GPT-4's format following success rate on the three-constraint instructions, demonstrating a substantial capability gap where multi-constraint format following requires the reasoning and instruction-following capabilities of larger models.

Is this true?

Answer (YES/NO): NO